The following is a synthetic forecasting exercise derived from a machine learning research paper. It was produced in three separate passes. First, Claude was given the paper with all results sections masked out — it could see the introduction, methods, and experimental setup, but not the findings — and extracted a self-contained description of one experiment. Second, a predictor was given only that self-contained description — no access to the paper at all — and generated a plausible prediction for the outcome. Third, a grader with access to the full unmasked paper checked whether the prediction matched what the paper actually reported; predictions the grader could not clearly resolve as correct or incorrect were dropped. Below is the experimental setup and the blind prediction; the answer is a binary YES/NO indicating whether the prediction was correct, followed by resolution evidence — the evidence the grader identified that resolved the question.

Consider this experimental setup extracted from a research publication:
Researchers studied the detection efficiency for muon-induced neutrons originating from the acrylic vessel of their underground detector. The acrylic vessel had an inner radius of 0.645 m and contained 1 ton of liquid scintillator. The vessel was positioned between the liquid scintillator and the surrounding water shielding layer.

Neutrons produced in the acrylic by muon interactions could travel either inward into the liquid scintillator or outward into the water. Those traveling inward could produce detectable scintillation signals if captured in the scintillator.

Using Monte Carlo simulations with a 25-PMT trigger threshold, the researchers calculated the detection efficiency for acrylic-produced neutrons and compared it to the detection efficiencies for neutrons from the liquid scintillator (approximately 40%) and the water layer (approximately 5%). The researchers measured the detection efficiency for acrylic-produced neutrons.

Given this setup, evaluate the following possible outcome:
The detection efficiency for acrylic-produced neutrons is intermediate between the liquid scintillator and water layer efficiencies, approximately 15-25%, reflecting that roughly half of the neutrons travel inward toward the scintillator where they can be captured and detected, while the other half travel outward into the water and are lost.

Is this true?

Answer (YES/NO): YES